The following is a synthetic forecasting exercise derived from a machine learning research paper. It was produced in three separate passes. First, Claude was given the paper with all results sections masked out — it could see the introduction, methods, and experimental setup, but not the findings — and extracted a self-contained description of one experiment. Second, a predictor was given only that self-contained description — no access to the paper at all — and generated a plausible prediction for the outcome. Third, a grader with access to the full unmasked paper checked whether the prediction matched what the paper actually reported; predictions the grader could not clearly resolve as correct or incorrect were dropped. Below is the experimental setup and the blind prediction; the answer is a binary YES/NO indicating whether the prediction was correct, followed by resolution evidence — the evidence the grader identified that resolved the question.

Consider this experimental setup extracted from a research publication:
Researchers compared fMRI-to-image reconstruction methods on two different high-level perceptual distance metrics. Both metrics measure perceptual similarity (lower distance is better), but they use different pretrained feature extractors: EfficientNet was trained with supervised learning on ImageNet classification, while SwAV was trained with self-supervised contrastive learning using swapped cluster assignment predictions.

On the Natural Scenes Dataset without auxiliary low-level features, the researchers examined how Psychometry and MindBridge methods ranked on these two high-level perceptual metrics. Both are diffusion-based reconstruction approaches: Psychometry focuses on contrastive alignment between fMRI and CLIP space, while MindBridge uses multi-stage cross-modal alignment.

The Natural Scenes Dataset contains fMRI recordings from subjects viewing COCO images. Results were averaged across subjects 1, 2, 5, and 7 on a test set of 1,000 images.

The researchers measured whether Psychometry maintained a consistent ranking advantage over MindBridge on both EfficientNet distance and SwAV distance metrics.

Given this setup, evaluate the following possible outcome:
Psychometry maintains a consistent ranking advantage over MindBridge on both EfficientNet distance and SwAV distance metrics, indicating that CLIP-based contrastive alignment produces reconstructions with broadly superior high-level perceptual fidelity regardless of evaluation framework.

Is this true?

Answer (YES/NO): YES